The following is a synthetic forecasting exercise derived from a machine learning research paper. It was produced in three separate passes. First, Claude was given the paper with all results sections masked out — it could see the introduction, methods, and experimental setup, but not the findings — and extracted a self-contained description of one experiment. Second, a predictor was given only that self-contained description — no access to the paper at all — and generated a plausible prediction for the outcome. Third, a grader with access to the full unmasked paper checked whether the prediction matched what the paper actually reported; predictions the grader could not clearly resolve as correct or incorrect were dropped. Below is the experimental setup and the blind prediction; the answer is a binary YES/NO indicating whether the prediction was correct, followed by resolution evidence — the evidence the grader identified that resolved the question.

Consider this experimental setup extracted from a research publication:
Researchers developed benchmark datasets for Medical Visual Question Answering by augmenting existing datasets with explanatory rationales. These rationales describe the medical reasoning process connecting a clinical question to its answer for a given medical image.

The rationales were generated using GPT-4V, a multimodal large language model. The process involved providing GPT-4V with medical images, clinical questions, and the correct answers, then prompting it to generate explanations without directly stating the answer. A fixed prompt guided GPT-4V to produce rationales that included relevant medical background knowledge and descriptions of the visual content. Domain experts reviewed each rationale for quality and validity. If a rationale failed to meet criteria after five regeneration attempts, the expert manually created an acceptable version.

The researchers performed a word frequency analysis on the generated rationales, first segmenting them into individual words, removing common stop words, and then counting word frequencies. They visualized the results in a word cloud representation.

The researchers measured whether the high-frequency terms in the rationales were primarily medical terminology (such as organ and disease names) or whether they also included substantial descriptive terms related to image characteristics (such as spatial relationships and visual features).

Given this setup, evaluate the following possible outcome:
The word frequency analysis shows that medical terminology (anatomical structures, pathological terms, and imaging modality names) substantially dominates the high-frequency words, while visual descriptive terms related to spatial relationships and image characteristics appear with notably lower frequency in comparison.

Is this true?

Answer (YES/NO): NO